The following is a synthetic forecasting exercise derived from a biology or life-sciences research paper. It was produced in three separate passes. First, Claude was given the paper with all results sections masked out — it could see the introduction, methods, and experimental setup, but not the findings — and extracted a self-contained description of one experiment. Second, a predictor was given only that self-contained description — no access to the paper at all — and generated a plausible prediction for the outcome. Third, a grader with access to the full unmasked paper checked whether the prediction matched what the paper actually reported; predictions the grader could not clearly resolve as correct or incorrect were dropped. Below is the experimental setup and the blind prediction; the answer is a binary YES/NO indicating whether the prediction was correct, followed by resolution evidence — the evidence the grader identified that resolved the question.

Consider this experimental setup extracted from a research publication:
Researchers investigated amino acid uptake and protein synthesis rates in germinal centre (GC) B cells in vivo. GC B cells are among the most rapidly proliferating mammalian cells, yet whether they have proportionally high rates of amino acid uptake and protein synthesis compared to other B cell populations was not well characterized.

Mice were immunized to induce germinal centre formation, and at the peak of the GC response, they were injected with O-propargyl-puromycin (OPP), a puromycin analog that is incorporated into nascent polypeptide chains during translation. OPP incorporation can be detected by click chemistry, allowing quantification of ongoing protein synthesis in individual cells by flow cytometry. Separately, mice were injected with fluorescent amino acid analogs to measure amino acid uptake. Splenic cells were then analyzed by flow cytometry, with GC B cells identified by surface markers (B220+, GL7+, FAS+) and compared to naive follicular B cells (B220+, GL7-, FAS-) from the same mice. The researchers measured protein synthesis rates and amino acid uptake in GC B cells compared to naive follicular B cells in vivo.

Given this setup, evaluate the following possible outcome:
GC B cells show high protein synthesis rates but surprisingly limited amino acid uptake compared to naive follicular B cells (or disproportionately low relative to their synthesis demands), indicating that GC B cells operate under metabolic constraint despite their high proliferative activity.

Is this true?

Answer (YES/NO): NO